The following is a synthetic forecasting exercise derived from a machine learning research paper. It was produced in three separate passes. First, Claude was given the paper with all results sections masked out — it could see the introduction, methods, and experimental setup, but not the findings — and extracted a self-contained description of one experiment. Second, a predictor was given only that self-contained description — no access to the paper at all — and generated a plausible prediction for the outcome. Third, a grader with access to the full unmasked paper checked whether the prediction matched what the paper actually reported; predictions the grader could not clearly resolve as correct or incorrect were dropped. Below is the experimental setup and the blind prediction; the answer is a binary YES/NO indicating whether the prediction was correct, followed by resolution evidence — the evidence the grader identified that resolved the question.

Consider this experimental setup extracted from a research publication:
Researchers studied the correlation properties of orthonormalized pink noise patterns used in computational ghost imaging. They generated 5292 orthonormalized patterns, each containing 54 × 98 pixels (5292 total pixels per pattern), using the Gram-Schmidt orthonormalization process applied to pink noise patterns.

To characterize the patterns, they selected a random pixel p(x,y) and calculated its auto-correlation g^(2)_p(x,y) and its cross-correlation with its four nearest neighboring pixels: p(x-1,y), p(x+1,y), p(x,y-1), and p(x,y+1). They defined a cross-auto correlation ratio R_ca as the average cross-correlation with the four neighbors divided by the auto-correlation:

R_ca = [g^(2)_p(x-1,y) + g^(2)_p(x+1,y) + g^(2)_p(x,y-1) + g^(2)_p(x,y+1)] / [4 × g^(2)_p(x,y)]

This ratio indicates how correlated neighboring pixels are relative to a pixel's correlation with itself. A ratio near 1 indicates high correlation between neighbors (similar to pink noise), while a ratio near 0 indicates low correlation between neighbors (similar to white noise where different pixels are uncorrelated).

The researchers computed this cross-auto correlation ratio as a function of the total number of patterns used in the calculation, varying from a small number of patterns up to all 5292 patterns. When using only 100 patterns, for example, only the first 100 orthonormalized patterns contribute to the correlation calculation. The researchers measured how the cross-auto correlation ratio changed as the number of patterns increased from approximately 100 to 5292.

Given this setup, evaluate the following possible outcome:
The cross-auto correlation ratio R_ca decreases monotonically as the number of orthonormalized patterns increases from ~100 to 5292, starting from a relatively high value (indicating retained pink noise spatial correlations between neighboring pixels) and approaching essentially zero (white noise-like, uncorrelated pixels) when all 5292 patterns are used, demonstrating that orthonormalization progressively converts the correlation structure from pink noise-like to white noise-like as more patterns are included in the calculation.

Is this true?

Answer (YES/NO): YES